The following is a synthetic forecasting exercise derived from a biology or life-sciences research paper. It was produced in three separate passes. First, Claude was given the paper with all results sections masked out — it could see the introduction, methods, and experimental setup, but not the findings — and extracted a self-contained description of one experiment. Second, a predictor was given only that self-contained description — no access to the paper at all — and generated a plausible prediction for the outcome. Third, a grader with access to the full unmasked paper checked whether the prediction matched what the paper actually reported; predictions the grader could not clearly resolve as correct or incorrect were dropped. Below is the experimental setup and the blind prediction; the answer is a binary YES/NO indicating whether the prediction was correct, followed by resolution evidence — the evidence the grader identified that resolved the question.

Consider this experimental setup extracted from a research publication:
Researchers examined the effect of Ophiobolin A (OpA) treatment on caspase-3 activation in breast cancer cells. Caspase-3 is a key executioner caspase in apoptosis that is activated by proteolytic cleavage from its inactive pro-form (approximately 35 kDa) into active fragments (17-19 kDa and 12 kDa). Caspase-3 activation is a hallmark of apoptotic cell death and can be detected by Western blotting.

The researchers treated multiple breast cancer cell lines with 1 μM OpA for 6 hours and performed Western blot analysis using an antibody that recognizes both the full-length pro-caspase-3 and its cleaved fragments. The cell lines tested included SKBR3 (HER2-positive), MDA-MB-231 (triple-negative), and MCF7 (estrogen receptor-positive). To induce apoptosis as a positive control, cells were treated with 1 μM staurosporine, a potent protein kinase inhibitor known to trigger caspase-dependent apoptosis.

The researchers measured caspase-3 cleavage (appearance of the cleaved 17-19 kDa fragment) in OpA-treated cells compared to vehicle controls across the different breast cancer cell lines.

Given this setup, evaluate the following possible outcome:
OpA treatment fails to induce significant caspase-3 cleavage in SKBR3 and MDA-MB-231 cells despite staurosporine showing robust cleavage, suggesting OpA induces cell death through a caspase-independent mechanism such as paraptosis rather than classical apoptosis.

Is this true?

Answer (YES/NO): NO